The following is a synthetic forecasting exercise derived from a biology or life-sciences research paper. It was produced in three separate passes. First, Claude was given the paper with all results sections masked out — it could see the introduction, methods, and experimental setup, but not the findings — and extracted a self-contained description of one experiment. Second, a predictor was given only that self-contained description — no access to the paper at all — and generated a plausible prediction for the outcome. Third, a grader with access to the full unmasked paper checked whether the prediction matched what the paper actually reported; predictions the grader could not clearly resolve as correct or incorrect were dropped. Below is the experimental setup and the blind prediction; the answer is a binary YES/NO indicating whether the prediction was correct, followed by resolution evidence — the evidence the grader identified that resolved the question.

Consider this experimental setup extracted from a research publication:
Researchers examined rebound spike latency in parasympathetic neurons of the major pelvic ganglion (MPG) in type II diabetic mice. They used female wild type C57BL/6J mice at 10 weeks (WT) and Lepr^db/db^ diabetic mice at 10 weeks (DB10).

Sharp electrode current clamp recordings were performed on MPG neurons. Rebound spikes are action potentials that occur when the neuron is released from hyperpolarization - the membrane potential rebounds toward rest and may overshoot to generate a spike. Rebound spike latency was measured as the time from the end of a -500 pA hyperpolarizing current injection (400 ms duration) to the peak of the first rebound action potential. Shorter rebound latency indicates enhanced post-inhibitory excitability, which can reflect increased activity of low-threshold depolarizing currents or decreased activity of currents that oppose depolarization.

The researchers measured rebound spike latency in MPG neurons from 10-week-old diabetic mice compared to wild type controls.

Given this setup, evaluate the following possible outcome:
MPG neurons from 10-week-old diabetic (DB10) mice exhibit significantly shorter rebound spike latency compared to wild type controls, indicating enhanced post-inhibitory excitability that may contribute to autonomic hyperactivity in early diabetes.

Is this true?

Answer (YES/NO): YES